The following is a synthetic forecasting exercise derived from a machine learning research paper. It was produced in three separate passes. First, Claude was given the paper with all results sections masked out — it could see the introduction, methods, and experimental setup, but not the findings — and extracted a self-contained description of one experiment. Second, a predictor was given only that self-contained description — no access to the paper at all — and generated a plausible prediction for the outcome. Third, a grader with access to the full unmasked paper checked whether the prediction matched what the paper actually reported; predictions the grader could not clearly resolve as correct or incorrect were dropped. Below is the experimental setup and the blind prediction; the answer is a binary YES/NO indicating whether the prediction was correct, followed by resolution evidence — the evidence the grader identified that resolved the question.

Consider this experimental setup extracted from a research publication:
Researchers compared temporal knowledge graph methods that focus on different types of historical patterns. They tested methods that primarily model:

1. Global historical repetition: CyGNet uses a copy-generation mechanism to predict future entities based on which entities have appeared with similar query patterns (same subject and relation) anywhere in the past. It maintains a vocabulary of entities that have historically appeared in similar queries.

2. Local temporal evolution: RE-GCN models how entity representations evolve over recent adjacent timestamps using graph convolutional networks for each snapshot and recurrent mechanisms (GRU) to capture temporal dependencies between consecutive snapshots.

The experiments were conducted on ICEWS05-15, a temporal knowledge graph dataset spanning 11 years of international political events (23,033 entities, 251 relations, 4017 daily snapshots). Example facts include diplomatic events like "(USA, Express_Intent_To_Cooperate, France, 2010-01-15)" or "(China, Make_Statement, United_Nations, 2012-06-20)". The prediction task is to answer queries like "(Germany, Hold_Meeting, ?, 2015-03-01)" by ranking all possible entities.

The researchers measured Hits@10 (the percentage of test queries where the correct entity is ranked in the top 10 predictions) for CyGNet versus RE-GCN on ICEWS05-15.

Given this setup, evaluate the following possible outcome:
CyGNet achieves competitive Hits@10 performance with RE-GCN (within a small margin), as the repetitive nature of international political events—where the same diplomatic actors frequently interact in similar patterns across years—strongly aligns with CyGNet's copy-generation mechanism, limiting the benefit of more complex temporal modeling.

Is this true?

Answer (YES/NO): NO